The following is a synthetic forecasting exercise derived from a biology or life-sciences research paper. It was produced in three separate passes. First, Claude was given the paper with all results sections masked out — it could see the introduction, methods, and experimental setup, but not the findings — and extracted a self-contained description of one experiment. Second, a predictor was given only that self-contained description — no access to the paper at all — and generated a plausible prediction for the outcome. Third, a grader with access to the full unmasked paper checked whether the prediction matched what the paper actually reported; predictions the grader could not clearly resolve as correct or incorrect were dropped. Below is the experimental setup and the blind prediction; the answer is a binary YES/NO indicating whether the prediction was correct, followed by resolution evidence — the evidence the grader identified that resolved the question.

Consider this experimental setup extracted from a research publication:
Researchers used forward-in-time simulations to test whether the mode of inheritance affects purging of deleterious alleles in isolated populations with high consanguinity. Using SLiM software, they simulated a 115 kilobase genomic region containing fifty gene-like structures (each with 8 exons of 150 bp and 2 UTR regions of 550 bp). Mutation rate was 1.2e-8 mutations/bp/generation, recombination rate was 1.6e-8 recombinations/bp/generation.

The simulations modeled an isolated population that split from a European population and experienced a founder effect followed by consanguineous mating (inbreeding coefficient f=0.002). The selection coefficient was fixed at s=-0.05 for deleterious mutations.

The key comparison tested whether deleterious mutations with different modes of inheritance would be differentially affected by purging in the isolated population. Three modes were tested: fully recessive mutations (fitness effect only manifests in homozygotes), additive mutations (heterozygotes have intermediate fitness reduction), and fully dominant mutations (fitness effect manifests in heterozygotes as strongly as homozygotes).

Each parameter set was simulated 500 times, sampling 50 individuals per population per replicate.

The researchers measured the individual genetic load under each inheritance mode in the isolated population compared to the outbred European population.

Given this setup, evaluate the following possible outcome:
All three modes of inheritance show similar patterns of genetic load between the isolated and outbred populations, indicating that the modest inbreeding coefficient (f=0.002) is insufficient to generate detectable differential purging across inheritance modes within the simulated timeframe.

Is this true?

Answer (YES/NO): NO